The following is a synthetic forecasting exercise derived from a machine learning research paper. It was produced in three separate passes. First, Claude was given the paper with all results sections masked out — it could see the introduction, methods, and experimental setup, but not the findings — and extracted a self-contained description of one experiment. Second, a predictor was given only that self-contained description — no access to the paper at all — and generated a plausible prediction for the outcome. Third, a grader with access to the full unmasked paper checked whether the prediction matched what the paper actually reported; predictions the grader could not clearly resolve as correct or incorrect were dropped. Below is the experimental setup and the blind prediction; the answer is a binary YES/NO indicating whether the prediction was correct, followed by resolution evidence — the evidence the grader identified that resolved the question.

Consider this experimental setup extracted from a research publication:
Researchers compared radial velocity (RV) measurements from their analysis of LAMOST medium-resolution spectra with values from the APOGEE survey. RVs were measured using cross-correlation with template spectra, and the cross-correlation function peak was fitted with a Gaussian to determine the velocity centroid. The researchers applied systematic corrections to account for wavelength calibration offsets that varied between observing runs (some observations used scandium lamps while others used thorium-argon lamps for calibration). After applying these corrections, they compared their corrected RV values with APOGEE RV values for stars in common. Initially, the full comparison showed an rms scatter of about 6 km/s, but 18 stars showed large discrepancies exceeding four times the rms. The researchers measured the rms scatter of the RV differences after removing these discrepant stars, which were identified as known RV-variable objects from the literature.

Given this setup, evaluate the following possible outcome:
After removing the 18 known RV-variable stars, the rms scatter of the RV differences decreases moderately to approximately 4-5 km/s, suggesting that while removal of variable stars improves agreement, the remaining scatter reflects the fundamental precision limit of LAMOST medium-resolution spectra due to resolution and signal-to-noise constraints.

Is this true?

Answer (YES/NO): NO